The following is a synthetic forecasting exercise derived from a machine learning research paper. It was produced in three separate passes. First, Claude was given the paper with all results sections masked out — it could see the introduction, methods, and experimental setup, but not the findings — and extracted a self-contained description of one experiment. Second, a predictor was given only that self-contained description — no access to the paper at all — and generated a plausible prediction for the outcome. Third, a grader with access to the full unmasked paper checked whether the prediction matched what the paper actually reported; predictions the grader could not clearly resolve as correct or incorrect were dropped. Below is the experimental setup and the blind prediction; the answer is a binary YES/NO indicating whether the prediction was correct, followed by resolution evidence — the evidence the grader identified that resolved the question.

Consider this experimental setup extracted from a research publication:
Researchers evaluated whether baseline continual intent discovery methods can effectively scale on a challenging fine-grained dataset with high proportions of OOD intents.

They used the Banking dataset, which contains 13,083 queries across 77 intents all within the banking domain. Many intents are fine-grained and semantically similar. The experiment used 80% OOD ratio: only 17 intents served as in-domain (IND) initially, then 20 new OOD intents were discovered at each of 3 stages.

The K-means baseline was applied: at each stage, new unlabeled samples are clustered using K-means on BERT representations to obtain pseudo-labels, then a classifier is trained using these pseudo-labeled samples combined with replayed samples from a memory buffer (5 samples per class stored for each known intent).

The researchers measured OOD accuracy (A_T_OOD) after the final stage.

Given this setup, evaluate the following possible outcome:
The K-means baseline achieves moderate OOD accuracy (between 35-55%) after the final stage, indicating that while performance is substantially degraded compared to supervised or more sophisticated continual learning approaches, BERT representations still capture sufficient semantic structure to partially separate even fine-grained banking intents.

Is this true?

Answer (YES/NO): YES